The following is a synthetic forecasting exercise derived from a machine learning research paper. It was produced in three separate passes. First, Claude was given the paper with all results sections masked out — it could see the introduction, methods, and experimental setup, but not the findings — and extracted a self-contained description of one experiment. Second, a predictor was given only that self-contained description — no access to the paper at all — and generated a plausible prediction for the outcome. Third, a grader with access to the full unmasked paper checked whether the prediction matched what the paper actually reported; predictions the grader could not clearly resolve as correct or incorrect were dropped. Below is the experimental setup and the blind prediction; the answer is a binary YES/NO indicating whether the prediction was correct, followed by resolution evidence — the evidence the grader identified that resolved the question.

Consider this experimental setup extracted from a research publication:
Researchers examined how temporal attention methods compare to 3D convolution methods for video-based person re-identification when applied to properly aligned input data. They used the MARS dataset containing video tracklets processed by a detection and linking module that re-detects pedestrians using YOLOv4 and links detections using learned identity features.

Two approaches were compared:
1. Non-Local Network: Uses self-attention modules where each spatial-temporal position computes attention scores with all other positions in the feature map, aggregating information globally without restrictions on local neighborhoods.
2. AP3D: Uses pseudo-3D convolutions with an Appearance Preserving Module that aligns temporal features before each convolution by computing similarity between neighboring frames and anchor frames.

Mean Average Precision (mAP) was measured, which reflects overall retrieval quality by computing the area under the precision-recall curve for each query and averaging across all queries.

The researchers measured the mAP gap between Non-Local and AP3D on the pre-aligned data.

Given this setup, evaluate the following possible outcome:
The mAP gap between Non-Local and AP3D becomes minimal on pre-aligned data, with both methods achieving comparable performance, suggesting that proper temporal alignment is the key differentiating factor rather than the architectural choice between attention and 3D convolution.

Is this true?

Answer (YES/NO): NO